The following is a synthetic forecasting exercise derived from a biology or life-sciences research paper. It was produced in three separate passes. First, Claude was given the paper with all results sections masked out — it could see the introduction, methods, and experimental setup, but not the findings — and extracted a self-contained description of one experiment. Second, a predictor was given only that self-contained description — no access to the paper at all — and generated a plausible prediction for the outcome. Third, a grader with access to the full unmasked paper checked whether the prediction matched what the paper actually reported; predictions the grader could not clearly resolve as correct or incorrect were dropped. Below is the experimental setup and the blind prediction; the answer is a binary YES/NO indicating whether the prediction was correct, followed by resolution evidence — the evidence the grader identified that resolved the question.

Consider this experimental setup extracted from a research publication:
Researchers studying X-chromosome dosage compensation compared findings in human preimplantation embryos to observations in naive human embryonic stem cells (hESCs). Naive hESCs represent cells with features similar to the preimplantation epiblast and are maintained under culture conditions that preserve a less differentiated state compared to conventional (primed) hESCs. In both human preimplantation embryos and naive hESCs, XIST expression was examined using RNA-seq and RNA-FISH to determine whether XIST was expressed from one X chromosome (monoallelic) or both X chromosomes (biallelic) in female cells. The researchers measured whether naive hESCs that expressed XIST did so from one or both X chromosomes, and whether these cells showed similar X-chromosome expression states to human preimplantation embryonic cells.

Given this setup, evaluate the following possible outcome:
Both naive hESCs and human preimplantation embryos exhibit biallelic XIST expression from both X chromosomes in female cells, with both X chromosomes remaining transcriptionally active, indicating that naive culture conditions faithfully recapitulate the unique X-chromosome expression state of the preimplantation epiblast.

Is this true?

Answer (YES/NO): NO